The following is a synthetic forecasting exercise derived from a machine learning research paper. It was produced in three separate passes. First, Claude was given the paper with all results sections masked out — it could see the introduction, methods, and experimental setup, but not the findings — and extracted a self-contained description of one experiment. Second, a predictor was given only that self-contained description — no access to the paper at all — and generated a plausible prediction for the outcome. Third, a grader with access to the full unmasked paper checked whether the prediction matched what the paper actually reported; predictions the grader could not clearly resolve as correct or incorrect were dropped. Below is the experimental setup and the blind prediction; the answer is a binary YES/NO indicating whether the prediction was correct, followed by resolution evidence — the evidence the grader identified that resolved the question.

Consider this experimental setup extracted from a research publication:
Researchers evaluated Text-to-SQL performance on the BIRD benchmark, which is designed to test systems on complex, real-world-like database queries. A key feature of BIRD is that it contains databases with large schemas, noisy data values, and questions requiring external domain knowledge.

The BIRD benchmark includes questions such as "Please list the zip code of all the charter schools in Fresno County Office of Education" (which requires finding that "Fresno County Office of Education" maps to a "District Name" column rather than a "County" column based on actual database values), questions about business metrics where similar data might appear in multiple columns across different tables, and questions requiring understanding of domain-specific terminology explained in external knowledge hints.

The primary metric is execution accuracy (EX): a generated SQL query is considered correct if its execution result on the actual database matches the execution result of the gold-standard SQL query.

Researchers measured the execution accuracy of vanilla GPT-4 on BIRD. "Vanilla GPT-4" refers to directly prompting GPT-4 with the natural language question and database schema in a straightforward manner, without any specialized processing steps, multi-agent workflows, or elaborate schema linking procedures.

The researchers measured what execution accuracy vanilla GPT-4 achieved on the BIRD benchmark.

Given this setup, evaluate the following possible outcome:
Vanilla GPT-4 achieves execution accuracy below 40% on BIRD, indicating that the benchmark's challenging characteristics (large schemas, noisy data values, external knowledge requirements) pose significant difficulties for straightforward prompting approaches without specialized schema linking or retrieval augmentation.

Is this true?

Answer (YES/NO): NO